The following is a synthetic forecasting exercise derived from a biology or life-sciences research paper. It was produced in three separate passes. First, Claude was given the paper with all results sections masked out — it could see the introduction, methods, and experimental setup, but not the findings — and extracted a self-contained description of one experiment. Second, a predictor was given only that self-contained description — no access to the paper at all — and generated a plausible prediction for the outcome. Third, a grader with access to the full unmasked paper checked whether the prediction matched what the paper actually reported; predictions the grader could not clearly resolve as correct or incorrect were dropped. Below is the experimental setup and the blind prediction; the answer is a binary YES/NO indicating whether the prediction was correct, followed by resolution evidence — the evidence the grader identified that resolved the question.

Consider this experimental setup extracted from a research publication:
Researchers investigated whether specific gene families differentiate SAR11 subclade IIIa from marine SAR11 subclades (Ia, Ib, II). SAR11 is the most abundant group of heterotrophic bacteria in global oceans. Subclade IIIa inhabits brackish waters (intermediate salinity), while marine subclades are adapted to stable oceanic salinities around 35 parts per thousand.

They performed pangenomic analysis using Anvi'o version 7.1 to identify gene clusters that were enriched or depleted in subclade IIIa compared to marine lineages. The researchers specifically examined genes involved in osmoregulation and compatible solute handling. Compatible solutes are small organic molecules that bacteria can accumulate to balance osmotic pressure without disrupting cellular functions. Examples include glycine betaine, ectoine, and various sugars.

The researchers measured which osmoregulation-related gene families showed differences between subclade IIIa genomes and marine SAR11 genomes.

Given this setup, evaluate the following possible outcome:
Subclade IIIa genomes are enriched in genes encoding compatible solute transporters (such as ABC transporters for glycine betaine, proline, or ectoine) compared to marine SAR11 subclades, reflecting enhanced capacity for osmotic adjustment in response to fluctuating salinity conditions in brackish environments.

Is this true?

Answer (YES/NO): NO